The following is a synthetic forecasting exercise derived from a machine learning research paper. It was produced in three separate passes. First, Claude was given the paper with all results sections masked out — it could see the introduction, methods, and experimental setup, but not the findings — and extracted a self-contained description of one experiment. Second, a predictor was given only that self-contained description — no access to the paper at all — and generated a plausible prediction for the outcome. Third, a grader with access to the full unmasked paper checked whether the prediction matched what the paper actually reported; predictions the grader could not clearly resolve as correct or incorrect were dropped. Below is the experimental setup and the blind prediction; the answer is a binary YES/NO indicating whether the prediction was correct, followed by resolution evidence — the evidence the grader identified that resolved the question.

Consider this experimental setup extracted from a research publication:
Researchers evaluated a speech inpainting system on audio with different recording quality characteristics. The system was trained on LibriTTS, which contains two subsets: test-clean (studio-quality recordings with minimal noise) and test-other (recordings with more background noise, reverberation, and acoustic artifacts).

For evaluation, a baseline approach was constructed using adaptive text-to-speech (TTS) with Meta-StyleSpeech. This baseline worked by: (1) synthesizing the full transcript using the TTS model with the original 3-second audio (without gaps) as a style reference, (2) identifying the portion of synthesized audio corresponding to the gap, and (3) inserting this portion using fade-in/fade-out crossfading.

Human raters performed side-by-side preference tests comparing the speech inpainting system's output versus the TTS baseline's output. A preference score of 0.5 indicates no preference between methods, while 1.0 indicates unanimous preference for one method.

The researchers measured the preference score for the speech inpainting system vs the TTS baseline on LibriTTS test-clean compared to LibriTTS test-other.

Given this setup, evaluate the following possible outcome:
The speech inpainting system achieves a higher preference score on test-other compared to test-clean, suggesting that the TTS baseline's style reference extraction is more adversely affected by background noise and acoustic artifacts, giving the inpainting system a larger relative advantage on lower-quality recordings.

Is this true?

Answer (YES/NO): NO